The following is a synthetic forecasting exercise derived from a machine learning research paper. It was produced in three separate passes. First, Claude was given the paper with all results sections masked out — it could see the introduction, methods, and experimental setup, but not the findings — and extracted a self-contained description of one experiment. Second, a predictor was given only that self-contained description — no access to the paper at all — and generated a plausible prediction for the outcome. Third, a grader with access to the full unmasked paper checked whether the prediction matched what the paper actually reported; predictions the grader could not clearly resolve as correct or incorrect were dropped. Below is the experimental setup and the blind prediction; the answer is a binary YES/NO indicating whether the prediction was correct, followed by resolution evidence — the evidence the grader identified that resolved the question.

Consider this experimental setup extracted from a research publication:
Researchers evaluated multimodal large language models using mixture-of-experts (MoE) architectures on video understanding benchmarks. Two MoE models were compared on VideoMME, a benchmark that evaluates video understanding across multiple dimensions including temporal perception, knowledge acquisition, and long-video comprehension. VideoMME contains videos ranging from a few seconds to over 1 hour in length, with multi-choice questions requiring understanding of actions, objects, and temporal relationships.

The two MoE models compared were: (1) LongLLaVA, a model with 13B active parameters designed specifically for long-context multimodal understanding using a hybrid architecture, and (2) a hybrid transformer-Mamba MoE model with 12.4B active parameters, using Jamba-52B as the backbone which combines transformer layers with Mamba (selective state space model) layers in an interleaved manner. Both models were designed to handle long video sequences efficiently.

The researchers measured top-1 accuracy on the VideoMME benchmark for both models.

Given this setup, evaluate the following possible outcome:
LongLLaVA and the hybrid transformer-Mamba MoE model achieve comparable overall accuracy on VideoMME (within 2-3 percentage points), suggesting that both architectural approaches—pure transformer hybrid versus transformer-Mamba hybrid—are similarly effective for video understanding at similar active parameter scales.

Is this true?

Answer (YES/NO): YES